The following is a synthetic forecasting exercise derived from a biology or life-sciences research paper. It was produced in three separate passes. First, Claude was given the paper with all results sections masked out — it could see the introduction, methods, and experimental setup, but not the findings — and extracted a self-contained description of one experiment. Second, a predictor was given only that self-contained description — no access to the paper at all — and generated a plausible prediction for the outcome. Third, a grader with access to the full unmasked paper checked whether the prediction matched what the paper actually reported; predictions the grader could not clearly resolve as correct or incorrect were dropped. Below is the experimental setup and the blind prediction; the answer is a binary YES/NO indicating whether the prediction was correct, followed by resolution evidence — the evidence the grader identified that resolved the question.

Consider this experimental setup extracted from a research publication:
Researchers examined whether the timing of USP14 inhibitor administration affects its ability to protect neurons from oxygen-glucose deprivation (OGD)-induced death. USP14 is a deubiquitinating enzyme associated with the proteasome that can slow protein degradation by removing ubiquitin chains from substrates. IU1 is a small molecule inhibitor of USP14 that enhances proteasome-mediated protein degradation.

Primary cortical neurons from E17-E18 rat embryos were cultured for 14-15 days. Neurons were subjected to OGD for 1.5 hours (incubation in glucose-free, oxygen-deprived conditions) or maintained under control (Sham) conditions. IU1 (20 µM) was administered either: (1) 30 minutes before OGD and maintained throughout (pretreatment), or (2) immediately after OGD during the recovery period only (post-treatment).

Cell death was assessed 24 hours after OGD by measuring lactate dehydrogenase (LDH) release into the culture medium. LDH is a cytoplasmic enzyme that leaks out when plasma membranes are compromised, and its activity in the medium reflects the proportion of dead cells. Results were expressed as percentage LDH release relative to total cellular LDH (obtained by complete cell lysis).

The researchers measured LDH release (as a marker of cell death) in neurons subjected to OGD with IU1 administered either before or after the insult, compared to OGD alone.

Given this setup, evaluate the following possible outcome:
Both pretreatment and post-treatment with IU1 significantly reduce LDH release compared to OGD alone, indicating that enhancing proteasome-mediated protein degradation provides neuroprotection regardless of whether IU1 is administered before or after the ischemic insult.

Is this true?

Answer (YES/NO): NO